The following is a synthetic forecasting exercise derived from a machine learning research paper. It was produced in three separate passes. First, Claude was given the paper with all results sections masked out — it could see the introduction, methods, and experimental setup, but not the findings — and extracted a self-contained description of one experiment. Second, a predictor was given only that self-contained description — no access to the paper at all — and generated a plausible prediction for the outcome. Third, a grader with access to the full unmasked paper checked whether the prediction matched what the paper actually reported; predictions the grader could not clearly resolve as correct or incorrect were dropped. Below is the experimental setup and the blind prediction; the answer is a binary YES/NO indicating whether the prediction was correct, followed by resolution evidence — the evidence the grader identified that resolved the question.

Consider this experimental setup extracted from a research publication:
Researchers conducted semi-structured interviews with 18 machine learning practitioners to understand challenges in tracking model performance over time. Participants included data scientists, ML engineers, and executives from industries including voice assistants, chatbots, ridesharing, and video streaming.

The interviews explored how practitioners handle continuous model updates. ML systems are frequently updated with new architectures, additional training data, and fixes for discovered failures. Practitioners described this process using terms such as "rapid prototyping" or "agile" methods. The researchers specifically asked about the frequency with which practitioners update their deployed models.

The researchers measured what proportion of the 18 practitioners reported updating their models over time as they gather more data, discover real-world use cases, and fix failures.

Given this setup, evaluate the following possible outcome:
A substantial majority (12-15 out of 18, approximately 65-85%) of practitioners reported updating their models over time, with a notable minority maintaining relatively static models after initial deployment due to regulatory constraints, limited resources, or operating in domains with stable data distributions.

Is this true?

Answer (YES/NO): NO